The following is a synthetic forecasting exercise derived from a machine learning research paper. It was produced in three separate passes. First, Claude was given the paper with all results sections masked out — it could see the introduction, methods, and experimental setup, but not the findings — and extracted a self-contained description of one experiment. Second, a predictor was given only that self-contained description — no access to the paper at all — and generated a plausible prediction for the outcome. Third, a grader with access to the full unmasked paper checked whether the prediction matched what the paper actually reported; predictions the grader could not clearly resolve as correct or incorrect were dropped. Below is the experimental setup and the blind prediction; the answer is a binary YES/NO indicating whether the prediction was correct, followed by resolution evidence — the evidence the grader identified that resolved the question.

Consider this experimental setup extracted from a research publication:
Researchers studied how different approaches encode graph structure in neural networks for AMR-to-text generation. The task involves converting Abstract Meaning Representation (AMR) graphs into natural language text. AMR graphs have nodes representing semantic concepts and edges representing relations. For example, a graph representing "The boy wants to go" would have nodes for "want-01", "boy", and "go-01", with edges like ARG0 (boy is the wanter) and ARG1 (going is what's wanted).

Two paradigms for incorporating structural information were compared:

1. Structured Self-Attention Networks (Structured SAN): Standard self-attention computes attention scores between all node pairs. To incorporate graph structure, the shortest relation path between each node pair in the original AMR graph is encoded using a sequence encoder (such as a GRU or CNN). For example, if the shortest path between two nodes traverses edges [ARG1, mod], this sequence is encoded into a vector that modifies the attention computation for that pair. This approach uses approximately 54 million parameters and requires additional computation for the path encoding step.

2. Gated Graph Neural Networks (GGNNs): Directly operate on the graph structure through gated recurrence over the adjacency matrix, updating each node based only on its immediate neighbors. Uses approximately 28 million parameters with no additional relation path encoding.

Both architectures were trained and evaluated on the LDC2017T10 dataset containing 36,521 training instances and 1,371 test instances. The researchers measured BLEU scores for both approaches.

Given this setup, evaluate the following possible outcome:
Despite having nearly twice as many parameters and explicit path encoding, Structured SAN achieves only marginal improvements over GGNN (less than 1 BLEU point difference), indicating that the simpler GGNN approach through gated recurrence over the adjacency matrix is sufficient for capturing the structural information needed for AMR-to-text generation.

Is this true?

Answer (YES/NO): NO